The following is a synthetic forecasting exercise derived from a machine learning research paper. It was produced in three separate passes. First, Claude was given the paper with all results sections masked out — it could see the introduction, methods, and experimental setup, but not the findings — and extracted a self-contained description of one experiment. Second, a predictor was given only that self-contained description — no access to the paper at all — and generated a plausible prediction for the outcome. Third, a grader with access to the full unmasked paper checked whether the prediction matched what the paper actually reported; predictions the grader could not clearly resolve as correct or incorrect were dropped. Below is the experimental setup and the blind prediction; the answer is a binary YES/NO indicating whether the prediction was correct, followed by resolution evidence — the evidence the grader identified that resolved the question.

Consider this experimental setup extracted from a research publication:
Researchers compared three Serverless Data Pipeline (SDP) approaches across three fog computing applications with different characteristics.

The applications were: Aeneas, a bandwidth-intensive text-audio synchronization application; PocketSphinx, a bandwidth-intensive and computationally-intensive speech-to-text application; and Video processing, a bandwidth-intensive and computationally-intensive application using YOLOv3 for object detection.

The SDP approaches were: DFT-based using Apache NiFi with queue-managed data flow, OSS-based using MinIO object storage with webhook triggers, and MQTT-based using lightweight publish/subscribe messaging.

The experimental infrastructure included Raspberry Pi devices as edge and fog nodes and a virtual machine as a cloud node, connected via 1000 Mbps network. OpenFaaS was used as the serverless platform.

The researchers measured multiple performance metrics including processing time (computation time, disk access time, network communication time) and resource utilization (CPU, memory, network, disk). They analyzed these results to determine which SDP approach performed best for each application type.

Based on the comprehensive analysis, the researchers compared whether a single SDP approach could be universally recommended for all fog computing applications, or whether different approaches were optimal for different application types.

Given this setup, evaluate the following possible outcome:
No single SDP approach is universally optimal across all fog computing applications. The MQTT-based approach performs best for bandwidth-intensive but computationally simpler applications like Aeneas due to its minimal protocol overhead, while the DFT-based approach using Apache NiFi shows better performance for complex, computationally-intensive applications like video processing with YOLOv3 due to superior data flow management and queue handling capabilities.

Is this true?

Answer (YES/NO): NO